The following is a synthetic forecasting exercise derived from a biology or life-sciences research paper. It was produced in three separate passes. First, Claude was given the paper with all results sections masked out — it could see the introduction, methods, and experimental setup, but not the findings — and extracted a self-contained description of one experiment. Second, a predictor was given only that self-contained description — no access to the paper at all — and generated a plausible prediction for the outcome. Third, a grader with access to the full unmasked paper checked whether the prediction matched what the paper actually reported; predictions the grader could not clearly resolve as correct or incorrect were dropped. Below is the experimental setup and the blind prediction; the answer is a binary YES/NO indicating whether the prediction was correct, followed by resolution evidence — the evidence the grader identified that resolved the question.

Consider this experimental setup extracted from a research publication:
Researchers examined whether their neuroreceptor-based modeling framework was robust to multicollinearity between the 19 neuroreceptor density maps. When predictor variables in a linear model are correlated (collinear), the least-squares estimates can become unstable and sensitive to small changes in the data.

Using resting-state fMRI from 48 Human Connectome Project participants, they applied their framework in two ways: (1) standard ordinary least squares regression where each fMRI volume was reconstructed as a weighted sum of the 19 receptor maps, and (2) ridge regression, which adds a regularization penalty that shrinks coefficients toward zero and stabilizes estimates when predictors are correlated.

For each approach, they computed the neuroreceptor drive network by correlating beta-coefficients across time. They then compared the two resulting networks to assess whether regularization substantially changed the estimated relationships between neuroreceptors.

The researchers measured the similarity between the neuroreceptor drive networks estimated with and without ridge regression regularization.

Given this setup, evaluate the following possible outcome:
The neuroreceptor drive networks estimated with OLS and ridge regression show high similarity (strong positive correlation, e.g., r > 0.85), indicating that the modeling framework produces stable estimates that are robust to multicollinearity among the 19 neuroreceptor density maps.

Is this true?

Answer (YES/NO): YES